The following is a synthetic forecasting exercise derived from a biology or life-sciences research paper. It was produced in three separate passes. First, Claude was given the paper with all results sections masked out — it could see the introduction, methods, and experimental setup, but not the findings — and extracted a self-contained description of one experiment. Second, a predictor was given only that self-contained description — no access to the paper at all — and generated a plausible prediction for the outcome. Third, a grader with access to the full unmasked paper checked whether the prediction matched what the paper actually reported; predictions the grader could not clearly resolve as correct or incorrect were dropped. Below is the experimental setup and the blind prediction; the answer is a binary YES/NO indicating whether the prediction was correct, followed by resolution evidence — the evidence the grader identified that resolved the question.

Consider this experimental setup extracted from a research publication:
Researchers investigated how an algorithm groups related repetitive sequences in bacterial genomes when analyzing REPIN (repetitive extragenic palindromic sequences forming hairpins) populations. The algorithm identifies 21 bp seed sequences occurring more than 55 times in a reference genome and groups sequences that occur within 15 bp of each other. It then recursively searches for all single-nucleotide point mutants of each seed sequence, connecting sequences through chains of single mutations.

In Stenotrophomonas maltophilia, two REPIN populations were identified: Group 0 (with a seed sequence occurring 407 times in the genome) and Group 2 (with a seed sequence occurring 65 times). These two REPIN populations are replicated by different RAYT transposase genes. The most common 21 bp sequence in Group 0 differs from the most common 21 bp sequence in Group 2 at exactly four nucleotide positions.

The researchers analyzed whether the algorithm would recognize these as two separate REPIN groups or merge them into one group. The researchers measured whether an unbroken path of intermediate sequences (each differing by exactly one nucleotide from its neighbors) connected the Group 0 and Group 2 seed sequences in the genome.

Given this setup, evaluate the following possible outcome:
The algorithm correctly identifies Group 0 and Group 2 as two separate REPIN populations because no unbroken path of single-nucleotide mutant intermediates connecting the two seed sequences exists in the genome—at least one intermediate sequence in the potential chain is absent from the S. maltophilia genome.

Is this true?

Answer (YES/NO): NO